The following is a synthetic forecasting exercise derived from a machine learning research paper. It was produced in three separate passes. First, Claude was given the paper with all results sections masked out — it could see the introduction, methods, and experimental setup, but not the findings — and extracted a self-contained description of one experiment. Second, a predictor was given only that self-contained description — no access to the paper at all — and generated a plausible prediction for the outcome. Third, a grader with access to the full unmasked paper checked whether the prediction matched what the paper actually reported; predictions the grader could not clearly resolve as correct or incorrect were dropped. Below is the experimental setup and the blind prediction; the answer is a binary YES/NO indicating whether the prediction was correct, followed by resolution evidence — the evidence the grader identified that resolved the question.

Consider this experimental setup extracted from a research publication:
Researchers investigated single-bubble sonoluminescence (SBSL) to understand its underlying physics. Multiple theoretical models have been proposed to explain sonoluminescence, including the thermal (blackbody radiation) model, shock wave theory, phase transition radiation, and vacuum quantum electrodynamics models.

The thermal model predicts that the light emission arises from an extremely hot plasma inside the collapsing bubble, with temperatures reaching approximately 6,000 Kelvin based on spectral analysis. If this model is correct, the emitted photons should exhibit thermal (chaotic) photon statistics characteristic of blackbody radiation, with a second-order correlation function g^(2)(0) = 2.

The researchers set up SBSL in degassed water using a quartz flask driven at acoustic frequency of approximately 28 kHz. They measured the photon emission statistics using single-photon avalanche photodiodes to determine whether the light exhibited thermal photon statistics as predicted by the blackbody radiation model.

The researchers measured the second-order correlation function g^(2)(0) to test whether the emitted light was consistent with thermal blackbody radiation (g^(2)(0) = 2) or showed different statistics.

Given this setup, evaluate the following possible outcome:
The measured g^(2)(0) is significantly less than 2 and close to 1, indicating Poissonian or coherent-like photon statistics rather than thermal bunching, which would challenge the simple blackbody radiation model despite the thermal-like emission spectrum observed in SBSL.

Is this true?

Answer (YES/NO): NO